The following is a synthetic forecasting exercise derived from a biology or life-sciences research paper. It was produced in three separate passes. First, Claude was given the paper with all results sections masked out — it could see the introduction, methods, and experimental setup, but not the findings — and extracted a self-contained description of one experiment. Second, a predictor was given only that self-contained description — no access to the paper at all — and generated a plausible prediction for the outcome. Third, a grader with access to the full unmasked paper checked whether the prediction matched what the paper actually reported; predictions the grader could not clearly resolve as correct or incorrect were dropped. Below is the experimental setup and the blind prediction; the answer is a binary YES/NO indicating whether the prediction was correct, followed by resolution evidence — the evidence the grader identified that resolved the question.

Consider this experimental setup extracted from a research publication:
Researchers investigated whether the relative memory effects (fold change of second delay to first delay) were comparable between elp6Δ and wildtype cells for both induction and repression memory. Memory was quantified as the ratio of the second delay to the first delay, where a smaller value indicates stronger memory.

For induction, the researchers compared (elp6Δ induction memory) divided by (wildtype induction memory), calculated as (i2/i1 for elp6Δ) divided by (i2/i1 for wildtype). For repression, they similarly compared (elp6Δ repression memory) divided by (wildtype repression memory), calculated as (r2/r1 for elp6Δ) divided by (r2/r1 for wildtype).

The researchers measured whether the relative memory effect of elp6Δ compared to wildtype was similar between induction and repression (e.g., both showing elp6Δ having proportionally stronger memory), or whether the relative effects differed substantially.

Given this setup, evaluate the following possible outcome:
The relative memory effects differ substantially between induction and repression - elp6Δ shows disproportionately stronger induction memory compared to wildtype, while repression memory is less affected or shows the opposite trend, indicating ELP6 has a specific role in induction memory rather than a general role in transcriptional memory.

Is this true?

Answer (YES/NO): NO